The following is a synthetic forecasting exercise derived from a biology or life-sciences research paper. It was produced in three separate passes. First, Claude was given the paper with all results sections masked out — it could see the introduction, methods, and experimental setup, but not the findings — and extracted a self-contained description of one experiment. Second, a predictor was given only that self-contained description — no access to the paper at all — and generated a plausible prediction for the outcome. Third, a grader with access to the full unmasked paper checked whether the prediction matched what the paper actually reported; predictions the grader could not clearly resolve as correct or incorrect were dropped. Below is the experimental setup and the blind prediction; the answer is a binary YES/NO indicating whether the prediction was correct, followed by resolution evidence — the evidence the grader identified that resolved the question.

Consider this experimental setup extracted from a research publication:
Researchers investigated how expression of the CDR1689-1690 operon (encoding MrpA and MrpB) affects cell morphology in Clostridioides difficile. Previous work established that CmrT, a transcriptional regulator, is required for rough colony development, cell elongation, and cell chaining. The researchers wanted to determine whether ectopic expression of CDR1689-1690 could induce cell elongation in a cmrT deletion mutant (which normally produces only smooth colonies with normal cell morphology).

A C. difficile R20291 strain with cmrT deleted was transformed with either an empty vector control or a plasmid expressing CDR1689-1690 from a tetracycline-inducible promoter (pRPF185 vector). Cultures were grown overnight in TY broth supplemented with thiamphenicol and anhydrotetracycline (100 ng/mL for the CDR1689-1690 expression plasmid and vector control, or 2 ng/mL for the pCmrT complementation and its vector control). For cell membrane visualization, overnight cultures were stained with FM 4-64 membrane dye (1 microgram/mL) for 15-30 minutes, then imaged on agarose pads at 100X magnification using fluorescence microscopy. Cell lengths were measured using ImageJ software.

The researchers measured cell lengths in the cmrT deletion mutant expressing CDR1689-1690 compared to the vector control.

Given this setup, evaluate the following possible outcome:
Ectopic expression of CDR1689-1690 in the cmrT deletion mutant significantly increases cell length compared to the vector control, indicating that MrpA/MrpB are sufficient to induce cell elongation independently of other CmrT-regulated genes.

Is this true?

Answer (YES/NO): YES